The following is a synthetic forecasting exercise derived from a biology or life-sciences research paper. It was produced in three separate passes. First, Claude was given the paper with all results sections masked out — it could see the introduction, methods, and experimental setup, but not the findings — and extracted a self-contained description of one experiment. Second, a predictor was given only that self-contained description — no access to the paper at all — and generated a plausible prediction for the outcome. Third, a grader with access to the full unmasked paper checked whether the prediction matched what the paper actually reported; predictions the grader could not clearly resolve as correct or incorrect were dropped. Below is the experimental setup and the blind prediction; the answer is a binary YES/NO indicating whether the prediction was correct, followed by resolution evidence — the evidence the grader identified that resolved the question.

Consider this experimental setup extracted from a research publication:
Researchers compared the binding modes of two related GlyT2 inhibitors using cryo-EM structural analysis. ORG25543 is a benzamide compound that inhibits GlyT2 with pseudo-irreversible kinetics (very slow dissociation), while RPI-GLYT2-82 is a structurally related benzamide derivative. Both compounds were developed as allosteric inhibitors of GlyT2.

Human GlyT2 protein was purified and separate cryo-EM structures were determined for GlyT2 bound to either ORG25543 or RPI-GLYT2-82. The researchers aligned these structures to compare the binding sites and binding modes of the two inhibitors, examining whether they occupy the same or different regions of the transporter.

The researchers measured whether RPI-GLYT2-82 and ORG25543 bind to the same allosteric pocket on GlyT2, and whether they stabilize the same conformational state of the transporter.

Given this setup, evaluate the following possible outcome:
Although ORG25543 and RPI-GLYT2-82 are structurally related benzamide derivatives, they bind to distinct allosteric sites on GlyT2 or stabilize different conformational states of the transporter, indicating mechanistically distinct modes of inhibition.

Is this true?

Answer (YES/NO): NO